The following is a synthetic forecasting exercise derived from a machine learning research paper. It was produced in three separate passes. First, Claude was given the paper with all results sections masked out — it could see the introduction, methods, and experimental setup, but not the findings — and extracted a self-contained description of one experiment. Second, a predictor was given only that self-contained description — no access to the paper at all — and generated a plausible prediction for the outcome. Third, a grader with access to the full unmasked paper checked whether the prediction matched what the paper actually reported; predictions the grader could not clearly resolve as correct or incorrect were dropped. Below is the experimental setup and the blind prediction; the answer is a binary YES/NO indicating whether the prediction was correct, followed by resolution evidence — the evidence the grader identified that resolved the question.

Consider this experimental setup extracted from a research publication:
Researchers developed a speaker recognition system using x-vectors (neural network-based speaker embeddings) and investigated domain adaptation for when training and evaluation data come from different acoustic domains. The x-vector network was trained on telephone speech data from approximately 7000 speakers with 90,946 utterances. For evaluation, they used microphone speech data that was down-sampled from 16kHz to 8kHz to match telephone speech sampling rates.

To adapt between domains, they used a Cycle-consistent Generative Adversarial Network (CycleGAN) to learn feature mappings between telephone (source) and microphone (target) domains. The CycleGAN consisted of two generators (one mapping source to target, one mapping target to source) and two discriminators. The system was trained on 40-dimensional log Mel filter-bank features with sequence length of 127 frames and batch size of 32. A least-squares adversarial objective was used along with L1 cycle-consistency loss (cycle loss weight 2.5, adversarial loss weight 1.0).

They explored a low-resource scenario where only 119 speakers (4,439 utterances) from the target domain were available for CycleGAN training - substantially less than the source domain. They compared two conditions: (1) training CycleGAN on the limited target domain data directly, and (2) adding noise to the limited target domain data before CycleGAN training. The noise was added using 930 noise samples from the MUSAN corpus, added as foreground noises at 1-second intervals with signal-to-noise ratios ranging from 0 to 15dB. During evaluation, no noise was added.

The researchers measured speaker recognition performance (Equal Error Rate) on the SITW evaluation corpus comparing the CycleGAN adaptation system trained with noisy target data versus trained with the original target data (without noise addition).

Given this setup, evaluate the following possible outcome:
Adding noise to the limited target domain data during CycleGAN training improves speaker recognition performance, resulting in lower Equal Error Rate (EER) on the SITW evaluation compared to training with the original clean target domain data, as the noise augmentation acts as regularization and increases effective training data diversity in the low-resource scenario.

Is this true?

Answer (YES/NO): YES